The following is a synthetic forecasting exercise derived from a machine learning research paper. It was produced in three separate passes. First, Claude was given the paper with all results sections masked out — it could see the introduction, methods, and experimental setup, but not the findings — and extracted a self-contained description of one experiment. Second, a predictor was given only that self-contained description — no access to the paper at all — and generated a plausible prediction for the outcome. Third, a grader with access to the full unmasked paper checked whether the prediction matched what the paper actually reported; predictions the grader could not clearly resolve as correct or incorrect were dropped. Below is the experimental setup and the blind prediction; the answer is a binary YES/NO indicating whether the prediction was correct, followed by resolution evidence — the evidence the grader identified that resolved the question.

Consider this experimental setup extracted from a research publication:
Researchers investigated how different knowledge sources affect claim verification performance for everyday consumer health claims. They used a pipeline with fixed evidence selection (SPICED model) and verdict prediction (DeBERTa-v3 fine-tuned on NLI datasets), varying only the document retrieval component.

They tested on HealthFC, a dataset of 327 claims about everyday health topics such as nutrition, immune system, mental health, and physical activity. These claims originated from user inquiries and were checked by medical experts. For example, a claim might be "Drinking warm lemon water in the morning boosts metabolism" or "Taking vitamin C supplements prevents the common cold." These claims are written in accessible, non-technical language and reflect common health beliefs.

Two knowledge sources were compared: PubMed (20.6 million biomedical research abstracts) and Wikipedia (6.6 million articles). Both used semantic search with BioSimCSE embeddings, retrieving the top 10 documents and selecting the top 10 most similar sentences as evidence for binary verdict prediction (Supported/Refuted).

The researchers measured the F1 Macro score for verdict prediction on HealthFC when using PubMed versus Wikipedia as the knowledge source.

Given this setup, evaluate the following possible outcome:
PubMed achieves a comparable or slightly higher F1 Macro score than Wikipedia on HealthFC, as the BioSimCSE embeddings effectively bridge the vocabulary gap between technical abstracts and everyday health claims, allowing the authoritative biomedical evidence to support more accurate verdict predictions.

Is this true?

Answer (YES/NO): NO